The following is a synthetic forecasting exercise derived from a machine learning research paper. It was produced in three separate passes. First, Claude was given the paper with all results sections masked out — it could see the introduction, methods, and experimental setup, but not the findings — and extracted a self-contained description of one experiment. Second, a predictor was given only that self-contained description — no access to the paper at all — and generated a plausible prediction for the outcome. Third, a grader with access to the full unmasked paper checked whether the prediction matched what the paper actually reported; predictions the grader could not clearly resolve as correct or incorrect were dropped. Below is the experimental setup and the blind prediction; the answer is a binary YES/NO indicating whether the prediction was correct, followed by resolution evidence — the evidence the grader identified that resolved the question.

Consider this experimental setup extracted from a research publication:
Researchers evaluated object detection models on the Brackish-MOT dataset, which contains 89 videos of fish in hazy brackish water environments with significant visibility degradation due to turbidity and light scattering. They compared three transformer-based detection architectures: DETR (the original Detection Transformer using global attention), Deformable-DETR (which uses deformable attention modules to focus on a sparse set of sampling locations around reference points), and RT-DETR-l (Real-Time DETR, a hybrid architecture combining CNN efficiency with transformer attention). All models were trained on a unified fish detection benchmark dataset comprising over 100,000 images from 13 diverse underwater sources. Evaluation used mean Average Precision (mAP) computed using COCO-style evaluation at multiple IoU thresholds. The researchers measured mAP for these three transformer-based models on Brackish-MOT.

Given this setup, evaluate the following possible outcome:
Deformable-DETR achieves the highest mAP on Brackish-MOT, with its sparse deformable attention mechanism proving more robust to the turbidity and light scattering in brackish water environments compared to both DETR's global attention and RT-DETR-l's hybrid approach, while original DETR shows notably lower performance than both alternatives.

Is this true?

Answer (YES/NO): NO